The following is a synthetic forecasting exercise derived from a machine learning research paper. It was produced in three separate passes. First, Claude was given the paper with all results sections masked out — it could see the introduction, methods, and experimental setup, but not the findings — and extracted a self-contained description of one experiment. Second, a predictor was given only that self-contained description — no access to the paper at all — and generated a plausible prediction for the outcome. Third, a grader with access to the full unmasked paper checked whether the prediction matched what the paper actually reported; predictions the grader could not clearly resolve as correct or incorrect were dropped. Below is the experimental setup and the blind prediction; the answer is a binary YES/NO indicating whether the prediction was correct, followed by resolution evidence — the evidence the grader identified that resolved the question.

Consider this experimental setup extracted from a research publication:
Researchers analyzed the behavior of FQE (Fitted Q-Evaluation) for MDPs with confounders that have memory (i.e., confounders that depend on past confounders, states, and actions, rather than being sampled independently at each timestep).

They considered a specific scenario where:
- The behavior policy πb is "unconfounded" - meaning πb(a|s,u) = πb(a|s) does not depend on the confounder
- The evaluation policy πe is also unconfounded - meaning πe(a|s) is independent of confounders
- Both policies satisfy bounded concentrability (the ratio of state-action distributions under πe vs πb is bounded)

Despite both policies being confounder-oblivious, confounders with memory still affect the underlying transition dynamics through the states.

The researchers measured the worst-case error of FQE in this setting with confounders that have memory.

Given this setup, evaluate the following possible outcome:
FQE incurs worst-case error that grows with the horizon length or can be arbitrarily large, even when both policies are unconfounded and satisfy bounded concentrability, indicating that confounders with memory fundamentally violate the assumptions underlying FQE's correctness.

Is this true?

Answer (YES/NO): YES